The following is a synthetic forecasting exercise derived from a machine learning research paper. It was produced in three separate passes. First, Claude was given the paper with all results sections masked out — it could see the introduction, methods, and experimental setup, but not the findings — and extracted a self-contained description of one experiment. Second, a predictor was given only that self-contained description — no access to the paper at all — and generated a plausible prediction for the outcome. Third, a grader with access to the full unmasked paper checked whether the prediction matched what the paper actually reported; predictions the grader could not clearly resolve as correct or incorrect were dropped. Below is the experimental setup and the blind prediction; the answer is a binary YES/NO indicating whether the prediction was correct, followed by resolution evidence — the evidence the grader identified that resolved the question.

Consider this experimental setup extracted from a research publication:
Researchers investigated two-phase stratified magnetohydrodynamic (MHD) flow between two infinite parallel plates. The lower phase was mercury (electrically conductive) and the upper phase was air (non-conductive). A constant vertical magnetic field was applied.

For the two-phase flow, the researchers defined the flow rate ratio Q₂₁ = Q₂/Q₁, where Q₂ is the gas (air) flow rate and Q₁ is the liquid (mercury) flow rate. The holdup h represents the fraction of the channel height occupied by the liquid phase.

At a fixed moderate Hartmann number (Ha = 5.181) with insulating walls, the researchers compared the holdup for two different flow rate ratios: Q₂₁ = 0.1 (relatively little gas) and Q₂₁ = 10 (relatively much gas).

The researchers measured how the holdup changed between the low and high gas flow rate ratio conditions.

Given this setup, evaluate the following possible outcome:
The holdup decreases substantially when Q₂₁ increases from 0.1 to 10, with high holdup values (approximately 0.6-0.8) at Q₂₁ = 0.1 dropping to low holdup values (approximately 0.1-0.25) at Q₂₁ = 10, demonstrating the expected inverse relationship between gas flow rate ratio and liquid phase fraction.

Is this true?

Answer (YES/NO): NO